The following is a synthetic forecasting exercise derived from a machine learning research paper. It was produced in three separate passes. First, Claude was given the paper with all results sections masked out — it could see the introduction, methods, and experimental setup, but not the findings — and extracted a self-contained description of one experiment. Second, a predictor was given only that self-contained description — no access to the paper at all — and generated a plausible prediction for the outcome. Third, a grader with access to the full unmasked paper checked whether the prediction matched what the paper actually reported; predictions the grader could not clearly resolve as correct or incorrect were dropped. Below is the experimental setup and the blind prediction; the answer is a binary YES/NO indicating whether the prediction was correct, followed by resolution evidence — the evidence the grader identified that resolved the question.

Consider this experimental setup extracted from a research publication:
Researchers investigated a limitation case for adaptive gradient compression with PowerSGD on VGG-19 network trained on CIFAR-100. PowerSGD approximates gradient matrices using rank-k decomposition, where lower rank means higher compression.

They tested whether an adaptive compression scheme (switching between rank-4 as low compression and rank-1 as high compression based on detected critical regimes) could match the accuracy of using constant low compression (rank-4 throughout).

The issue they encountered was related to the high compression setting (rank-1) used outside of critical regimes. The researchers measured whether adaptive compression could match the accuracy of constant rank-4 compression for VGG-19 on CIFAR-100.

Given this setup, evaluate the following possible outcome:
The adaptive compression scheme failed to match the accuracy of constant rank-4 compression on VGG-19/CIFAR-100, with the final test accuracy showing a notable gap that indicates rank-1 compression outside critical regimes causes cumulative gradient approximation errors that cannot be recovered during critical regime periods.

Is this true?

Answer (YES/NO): YES